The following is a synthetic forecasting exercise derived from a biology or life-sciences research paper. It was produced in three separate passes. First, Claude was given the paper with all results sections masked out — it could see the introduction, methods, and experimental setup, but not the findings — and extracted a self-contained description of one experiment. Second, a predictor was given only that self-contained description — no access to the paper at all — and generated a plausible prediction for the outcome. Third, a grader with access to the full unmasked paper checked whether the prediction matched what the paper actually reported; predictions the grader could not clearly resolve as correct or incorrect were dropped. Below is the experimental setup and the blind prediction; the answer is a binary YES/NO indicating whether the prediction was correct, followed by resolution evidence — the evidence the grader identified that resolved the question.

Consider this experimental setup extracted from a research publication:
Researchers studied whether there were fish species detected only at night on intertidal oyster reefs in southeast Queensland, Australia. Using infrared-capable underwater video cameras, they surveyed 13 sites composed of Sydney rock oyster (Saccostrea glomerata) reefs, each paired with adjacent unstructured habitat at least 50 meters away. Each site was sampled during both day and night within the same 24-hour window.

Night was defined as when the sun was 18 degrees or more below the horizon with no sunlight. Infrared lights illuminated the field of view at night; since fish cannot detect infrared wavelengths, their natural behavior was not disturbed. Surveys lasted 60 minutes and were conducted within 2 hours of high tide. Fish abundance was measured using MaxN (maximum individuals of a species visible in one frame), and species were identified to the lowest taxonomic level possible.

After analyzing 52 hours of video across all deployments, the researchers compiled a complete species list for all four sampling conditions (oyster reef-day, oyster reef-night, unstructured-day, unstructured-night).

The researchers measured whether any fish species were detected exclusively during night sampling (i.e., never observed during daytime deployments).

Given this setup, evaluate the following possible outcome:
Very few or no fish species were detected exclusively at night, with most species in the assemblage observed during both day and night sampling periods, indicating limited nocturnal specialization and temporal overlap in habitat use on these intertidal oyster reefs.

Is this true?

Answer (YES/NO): NO